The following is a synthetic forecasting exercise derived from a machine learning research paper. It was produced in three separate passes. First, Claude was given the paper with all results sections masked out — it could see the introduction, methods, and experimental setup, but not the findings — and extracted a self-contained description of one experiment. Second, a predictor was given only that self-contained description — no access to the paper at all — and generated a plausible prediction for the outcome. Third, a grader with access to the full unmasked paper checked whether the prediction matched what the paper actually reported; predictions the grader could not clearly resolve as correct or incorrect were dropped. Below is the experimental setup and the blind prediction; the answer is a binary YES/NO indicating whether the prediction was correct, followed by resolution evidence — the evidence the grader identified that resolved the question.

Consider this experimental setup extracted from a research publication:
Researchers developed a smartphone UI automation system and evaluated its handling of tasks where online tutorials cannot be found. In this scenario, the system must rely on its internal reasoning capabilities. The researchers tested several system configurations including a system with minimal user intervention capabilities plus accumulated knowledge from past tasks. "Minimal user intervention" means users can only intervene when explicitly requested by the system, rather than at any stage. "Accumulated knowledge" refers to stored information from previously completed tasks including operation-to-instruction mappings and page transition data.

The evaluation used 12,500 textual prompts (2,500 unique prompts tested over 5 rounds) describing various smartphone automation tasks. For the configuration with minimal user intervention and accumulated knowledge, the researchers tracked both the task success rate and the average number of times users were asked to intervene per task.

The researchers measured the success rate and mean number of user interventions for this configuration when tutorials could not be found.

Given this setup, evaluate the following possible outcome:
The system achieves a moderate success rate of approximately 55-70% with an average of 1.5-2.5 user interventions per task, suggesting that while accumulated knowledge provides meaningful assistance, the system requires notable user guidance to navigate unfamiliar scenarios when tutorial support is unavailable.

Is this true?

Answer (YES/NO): NO